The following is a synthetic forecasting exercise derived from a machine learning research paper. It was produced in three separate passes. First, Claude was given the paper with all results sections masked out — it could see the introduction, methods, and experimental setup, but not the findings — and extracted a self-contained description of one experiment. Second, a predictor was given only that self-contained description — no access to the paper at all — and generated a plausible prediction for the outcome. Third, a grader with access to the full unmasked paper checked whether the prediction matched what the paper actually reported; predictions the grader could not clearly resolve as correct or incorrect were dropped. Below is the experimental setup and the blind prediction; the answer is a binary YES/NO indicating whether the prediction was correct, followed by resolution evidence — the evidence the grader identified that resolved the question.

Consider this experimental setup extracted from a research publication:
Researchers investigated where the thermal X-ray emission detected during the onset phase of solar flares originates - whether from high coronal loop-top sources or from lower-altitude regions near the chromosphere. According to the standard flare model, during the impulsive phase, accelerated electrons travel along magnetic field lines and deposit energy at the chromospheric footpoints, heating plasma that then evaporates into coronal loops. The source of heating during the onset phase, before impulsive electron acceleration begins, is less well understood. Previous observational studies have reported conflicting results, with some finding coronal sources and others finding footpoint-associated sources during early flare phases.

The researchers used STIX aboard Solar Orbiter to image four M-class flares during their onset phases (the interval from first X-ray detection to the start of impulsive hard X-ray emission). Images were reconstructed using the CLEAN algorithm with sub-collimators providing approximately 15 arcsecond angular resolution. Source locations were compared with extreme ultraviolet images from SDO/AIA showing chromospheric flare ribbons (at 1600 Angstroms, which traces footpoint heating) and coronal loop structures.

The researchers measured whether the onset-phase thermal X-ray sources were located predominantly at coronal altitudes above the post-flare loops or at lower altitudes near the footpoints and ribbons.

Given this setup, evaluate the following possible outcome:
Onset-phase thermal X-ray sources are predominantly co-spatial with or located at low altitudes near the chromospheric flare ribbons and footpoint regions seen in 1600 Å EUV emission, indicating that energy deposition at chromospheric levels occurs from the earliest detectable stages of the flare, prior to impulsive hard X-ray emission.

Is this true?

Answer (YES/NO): YES